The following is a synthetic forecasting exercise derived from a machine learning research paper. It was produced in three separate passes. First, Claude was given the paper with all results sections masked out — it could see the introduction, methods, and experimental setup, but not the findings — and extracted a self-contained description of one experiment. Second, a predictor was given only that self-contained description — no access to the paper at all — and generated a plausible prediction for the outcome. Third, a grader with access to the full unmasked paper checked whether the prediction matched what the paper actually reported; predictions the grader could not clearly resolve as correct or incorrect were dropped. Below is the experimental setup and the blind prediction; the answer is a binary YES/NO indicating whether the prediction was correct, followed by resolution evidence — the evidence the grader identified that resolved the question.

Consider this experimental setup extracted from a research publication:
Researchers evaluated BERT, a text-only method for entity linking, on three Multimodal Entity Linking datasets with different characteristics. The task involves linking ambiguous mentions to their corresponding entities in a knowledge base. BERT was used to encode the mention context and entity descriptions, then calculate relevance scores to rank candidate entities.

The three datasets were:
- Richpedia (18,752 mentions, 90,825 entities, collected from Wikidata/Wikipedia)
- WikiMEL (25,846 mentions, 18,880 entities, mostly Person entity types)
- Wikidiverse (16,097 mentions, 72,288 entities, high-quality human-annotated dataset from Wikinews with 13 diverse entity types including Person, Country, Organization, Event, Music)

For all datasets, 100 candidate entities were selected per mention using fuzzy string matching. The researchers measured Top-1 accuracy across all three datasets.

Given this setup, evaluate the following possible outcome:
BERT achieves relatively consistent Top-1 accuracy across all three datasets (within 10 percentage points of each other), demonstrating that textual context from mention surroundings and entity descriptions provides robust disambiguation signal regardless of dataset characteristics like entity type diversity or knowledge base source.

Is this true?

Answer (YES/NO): NO